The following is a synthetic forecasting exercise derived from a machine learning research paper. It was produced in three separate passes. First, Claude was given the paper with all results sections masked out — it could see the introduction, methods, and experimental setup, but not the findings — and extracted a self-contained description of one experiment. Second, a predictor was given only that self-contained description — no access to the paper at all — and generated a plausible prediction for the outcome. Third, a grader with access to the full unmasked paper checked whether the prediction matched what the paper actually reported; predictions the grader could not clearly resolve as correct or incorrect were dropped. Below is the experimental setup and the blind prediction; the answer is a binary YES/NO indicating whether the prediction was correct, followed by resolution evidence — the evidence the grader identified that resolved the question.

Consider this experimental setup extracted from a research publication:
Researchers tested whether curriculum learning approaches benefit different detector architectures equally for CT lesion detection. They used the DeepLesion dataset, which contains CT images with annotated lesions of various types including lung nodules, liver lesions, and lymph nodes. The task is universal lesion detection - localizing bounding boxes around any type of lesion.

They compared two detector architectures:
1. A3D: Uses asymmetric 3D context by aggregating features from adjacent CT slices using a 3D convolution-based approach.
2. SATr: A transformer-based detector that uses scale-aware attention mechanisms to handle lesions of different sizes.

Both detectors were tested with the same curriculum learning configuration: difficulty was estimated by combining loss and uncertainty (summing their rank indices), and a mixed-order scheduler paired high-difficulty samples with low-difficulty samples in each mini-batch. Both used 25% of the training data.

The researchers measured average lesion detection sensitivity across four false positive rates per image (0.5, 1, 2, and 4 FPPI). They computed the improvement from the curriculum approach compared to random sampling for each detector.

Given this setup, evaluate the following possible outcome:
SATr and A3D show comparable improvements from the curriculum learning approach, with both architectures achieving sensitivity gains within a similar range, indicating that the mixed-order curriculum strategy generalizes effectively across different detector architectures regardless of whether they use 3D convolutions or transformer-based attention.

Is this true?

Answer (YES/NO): NO